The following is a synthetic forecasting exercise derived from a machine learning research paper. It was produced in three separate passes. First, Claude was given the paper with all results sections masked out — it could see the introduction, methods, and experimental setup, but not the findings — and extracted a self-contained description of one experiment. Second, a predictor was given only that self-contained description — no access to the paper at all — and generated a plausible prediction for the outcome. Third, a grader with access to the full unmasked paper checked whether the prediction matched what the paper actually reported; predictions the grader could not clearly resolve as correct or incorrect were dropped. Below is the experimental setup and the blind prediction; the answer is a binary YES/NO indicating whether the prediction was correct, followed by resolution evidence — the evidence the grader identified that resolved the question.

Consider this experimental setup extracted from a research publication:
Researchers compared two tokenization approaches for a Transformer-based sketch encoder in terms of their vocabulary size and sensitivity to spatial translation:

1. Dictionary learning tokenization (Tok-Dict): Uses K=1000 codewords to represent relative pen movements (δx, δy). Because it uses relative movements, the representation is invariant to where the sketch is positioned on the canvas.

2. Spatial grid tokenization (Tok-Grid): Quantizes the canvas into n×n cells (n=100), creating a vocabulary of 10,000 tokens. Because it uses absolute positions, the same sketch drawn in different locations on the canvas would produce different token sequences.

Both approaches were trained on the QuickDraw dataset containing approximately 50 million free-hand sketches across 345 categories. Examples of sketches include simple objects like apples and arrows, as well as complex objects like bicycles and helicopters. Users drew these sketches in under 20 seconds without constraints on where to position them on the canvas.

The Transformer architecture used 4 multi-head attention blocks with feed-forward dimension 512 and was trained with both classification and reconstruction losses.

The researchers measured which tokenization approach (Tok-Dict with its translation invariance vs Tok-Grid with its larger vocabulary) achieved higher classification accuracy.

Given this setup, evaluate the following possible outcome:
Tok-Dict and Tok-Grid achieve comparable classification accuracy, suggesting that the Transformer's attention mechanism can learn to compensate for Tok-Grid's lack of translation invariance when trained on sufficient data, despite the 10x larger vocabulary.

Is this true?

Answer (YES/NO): YES